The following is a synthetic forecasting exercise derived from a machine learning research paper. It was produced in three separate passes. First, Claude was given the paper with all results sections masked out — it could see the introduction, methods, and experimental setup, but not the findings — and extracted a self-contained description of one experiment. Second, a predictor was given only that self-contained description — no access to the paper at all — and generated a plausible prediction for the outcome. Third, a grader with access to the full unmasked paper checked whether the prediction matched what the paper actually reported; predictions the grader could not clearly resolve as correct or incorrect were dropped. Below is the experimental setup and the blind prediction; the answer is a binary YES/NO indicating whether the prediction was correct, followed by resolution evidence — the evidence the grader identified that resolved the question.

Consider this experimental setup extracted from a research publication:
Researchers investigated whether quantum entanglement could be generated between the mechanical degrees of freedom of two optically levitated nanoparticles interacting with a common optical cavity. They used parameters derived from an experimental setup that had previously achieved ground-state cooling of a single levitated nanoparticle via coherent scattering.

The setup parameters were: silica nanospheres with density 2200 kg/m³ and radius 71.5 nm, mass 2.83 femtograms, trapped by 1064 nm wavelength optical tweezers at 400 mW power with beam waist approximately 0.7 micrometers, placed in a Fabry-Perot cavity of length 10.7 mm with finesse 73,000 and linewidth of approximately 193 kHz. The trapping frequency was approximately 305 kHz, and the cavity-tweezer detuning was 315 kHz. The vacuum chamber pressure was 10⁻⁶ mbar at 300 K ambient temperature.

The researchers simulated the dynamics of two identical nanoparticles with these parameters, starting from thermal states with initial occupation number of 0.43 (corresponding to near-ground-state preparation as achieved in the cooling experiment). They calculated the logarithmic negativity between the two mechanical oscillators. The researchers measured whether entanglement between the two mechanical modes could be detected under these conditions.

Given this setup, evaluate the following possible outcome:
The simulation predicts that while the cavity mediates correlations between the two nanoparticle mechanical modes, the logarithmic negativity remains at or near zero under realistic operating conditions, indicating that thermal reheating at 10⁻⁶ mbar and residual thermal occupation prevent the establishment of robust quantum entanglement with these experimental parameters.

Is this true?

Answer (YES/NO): YES